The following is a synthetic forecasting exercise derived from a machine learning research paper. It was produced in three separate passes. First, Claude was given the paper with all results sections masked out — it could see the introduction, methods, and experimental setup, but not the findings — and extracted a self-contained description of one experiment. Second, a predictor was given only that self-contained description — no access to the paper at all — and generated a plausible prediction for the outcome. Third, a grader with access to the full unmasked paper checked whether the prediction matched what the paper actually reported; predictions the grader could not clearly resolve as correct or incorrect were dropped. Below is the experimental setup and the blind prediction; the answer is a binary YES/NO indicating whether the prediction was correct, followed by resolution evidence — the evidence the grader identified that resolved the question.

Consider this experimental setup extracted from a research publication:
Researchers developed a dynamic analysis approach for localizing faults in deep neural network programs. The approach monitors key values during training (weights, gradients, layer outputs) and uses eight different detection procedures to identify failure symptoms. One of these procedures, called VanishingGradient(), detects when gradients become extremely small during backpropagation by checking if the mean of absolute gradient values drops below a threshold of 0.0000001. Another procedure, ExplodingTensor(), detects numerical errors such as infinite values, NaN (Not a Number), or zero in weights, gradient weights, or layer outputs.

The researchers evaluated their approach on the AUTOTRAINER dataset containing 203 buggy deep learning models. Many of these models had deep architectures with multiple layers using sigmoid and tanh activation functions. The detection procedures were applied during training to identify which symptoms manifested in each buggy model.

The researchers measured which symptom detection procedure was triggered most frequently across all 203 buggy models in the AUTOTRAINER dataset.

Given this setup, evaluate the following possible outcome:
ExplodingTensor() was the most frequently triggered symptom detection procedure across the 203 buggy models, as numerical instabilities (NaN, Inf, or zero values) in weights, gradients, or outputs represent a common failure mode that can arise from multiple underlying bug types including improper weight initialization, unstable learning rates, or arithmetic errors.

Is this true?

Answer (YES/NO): YES